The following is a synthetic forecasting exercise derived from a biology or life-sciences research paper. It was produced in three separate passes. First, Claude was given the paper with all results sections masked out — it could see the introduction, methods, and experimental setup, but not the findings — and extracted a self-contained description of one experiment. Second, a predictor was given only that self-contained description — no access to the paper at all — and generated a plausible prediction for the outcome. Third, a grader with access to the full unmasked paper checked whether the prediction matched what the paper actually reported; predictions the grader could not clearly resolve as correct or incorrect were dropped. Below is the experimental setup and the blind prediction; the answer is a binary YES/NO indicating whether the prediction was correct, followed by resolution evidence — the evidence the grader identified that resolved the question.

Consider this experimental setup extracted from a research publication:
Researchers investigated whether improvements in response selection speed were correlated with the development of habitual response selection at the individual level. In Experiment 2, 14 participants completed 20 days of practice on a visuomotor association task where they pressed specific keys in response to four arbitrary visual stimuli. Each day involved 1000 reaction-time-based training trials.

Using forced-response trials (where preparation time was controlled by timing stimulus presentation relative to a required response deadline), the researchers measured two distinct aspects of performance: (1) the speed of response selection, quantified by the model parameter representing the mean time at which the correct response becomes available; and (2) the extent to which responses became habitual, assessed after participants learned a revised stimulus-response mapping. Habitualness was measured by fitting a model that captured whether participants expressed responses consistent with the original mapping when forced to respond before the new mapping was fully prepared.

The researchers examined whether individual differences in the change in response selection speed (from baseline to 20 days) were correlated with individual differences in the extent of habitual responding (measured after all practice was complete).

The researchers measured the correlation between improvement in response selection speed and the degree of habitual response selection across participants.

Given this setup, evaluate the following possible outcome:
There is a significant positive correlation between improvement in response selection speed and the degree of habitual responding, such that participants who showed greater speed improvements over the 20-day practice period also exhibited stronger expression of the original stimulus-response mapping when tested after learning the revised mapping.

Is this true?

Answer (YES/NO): NO